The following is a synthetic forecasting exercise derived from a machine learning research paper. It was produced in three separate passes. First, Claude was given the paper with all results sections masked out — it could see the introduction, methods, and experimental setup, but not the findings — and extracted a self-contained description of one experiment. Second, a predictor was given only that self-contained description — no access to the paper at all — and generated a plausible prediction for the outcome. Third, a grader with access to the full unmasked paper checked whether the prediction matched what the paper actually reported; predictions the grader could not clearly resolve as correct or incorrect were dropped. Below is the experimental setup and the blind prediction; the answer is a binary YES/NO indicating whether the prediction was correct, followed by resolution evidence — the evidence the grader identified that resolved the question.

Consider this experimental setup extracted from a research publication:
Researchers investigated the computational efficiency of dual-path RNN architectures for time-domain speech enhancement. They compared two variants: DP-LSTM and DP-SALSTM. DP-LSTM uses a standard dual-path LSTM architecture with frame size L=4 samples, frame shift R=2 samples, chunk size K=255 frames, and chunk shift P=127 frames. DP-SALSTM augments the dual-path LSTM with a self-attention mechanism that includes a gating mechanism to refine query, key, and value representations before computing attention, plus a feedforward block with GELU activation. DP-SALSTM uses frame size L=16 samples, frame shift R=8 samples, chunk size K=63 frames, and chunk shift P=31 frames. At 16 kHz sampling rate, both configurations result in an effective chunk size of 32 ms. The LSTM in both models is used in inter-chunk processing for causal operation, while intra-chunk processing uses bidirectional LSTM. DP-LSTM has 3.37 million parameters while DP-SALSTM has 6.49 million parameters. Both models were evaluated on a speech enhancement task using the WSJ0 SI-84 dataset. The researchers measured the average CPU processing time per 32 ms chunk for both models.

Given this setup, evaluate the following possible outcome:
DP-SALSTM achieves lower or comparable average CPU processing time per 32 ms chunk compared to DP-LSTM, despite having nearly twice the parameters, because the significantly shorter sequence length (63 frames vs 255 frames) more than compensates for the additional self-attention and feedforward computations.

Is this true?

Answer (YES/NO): YES